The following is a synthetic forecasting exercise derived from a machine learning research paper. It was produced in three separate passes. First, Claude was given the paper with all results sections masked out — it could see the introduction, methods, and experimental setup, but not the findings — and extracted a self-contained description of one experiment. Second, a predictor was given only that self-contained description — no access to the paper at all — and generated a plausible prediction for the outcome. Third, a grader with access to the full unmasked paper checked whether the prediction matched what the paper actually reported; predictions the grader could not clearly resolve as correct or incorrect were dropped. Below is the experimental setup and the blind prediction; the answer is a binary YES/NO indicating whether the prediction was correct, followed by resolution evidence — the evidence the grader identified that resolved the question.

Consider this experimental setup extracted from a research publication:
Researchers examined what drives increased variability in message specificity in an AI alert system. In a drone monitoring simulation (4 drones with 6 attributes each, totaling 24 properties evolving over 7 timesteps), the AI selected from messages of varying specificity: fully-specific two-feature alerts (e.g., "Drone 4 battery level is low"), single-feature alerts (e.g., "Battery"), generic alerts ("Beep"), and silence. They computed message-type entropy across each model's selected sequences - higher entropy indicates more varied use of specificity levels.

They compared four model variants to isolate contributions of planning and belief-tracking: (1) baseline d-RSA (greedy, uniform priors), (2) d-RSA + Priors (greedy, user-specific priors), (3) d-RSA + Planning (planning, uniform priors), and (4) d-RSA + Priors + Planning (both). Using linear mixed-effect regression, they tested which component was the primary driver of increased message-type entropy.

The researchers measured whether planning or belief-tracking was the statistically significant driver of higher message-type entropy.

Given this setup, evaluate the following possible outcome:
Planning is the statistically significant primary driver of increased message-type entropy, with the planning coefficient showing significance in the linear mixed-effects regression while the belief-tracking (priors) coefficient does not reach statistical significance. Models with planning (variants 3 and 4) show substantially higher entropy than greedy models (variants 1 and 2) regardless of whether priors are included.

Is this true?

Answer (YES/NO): NO